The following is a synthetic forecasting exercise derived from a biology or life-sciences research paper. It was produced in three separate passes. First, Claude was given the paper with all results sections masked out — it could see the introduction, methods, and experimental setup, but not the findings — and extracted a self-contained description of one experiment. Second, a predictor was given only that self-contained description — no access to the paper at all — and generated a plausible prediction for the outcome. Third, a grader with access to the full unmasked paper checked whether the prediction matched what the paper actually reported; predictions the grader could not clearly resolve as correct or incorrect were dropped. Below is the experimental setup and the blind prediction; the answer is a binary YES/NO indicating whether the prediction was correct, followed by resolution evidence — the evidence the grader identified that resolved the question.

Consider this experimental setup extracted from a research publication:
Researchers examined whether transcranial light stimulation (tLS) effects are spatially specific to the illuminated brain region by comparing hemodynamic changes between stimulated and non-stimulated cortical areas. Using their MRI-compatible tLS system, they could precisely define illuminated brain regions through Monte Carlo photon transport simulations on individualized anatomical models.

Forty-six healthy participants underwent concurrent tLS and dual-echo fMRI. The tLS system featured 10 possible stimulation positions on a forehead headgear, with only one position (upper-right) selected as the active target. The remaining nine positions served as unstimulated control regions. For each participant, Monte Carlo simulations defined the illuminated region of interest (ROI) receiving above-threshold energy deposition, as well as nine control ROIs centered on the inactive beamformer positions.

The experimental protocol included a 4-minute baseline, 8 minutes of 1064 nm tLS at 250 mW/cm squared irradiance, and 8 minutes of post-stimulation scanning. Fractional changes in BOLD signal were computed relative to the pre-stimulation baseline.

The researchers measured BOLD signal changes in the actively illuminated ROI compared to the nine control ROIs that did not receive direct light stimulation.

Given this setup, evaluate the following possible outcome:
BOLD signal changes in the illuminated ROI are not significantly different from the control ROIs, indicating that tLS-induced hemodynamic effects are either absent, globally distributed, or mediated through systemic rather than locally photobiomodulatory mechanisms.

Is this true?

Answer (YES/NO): NO